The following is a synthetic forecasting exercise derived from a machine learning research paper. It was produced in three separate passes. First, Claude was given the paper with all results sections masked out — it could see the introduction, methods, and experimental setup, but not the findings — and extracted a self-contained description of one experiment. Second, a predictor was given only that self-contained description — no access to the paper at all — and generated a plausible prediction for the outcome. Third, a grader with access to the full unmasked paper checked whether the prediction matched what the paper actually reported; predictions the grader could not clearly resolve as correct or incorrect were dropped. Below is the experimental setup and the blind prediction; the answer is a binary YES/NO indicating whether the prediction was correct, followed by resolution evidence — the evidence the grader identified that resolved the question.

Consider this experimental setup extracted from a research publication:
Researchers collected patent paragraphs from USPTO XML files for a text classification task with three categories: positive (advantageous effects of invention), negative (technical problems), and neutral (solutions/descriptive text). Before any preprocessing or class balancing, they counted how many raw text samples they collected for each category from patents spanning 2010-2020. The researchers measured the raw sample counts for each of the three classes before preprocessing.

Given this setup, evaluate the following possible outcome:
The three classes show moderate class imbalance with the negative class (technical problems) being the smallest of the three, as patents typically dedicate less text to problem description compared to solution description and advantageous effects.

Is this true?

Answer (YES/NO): NO